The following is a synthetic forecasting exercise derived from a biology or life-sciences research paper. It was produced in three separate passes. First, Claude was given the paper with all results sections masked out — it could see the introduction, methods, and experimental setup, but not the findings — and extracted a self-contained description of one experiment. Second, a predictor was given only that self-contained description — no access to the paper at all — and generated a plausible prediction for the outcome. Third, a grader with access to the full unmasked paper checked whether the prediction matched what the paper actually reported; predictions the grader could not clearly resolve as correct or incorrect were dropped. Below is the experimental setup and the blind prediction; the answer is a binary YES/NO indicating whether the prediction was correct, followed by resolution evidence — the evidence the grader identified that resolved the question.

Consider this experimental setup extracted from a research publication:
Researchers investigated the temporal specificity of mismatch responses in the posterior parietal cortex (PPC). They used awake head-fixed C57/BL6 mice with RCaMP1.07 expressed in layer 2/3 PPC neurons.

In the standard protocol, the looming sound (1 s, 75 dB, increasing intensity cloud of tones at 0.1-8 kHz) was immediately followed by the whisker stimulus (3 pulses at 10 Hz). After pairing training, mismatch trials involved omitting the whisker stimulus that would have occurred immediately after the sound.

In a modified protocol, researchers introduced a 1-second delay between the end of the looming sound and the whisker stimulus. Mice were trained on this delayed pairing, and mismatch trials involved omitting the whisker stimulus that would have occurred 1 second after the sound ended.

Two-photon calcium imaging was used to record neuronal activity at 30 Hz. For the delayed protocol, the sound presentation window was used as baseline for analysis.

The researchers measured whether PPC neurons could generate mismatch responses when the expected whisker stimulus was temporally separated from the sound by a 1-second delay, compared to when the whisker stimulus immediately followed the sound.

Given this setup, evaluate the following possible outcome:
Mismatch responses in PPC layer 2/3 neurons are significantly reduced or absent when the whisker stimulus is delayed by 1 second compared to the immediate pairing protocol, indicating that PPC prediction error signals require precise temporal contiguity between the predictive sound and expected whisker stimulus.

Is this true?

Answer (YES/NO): NO